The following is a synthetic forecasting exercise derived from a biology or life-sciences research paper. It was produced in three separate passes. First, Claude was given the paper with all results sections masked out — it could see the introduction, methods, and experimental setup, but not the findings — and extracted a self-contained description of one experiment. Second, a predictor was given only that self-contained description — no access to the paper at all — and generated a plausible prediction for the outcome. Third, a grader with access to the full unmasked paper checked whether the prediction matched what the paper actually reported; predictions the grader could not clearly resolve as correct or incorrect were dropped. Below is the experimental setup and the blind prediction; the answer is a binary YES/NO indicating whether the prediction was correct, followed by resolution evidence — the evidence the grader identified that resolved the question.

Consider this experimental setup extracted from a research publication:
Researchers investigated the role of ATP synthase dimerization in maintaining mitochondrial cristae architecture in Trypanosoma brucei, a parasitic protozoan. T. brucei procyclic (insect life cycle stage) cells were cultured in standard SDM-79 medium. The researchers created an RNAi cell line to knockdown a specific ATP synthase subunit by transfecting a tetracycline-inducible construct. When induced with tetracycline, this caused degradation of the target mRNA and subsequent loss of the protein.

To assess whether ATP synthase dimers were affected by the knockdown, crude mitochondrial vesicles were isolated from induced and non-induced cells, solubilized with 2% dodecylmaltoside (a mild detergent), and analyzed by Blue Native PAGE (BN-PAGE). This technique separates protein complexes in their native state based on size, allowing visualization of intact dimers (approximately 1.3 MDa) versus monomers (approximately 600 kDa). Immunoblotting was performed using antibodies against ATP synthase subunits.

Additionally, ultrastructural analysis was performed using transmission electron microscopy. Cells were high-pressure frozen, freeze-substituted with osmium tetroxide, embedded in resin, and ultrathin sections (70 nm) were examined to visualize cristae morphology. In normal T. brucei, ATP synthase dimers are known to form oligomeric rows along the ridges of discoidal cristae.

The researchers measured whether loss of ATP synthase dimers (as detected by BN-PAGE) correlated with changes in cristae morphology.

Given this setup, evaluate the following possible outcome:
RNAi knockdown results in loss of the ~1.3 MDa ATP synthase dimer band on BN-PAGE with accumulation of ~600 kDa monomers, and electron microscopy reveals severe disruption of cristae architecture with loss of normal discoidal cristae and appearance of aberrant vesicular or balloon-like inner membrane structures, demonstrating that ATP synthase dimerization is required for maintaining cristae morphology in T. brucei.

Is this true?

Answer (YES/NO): YES